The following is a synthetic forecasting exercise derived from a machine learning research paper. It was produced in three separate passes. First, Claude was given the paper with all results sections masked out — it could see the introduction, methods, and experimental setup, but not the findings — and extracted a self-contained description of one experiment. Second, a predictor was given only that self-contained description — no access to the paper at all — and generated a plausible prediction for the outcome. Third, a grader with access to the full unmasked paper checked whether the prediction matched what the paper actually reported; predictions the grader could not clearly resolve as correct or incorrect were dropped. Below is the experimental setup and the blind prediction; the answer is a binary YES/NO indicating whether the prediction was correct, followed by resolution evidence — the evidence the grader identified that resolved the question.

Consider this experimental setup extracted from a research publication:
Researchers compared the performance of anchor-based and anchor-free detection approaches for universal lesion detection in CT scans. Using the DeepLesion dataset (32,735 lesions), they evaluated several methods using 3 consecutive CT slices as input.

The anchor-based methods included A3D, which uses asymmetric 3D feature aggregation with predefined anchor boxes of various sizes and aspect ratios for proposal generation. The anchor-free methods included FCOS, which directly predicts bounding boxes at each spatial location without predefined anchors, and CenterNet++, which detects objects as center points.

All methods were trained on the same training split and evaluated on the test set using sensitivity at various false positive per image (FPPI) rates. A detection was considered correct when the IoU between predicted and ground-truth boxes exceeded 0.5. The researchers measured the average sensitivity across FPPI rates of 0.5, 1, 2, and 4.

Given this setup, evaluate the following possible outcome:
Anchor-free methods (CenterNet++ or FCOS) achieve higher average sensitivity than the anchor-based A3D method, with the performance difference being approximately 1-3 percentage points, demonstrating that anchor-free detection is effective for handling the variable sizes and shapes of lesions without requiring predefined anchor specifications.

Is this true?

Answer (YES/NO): NO